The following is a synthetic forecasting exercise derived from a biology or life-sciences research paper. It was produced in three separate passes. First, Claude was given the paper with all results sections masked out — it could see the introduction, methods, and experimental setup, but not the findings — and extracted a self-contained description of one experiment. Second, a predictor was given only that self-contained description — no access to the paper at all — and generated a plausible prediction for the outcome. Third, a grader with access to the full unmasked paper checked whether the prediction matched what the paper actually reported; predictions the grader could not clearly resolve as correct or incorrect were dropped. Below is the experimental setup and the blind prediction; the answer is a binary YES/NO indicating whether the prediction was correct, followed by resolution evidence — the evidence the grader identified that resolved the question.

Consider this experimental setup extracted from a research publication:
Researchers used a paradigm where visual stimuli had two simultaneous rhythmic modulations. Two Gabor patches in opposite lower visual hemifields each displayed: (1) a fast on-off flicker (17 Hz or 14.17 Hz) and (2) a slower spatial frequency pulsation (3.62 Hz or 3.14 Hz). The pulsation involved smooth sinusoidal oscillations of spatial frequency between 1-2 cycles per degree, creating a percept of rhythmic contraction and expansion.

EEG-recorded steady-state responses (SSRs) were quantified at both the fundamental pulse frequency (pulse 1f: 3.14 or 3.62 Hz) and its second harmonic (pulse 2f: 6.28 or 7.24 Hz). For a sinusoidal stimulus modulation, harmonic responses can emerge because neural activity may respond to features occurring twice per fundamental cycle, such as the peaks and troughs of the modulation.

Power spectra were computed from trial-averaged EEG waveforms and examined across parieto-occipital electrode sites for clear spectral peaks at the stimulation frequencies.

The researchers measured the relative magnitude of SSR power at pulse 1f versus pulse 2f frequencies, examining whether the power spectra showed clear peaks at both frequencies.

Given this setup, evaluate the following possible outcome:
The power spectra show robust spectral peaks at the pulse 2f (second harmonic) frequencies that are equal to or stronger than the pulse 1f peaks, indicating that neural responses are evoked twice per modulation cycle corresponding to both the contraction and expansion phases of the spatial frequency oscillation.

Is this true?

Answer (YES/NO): NO